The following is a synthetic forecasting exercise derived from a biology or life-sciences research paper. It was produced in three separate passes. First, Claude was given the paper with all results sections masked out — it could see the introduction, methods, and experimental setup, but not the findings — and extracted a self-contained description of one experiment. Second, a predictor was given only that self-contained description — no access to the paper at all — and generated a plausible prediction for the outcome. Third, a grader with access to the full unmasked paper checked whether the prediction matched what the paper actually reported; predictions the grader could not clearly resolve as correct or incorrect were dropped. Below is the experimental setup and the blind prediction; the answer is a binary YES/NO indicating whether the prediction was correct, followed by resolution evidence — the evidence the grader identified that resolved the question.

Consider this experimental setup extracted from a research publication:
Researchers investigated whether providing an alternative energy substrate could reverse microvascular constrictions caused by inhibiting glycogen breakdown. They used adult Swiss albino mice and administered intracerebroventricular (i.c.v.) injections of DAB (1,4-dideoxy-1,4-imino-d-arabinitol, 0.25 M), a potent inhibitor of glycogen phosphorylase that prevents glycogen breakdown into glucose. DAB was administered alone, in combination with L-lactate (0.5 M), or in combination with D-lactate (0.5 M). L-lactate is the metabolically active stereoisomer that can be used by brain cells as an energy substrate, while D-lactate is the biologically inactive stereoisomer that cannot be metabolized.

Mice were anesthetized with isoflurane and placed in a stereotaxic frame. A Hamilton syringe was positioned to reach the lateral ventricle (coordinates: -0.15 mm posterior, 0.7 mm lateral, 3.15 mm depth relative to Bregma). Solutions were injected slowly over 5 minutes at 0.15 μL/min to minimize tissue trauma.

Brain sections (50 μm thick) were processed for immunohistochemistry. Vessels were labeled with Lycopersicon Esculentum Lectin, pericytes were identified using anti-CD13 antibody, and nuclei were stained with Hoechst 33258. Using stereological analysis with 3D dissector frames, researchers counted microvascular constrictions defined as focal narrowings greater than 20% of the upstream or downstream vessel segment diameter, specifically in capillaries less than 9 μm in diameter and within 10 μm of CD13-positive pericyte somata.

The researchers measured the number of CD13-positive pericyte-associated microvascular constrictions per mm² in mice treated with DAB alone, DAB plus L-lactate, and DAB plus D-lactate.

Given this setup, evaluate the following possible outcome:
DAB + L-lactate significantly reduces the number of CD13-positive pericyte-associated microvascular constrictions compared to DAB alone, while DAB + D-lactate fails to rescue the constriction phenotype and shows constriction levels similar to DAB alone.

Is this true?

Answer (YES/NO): YES